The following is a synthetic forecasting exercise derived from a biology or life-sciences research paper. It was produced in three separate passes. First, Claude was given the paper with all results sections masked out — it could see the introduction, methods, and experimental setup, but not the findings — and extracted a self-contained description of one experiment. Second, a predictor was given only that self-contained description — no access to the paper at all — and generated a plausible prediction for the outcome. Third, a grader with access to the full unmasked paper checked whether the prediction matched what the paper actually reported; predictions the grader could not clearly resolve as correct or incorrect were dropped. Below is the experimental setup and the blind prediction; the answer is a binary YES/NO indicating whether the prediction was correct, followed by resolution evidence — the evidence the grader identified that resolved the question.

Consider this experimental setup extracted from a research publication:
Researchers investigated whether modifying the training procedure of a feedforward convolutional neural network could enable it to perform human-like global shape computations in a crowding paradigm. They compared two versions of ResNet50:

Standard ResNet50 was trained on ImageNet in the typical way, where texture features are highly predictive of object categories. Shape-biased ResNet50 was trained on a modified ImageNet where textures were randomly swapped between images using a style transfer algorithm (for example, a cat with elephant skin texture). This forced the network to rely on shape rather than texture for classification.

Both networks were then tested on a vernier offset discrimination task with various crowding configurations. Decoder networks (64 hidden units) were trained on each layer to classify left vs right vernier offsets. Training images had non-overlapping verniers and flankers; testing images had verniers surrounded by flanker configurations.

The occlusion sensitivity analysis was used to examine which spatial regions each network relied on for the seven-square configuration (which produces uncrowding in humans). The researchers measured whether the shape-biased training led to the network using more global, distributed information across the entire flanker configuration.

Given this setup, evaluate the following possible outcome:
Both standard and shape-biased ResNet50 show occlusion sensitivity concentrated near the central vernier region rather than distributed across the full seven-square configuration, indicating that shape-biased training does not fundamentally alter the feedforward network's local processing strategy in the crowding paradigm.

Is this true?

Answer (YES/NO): YES